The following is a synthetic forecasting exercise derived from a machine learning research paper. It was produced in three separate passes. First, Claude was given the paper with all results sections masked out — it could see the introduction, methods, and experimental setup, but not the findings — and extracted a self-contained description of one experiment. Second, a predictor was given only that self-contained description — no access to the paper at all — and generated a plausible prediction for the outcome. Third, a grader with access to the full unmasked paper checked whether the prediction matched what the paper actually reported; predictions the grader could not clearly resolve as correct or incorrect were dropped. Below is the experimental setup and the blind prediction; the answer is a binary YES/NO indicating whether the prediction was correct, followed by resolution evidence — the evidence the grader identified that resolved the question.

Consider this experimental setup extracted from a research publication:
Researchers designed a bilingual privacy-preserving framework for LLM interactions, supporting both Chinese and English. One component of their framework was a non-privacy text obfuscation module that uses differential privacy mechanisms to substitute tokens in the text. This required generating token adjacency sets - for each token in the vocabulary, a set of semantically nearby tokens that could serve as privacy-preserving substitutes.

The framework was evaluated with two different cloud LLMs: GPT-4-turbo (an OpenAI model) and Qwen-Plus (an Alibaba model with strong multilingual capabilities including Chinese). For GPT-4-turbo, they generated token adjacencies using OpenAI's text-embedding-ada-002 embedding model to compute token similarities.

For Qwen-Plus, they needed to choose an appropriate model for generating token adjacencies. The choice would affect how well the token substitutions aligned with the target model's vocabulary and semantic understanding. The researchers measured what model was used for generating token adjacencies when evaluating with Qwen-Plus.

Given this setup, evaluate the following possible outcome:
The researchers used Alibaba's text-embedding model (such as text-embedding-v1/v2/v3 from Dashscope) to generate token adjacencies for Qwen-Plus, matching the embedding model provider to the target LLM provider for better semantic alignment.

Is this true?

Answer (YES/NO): NO